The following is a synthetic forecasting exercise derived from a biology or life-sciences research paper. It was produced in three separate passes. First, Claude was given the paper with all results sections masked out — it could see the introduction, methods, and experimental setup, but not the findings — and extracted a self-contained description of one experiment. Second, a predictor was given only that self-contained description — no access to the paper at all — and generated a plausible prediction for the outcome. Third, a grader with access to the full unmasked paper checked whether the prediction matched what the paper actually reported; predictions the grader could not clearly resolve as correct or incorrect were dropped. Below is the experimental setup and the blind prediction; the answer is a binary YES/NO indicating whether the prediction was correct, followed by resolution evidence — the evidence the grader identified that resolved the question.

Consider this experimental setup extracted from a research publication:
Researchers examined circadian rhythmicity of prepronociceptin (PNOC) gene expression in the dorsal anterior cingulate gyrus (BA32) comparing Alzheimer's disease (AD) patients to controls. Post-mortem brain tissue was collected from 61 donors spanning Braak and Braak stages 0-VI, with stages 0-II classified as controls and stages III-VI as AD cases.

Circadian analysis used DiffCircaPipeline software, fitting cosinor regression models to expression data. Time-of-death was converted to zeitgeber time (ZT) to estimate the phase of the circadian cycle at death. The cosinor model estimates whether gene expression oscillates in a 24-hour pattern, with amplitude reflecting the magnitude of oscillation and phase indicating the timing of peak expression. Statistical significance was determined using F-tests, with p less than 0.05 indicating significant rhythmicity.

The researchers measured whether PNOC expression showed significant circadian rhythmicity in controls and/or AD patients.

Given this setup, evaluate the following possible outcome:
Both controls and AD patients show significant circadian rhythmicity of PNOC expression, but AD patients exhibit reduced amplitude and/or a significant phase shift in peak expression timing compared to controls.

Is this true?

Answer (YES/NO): NO